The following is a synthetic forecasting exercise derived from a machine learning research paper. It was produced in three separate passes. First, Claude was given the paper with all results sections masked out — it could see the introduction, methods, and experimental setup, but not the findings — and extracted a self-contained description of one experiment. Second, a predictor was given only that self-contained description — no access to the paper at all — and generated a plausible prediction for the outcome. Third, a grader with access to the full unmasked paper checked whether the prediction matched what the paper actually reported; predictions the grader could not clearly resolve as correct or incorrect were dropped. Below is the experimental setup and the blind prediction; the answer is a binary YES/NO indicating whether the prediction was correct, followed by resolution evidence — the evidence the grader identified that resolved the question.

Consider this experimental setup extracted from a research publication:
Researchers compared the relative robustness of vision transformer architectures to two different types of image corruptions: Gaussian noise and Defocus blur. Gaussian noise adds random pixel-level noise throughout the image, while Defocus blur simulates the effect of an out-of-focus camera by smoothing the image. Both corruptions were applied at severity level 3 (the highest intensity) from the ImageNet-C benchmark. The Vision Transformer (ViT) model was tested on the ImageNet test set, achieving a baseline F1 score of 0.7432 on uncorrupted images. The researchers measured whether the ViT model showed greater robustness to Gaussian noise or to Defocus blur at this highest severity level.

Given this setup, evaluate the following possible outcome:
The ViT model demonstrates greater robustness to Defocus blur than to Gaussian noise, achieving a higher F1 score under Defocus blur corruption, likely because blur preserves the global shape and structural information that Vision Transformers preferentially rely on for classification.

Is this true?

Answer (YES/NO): YES